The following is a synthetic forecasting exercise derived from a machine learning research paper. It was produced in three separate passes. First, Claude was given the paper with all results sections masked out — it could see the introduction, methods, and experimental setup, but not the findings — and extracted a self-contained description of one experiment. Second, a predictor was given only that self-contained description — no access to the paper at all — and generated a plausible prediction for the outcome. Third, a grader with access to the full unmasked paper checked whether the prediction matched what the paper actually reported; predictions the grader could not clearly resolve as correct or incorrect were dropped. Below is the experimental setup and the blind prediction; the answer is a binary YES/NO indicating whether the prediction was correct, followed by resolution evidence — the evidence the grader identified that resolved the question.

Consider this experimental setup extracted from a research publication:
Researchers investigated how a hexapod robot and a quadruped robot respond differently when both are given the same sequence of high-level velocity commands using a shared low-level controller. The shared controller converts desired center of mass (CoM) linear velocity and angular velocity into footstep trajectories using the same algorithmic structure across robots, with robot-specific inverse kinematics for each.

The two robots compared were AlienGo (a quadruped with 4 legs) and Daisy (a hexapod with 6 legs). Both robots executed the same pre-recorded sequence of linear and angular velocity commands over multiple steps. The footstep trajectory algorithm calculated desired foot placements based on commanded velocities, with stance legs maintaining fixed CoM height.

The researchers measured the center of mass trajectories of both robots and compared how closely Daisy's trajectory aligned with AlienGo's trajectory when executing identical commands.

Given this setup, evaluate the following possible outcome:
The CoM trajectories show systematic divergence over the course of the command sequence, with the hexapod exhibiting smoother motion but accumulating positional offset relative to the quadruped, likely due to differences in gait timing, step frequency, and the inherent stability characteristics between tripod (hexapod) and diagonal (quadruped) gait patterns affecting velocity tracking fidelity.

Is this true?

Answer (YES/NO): NO